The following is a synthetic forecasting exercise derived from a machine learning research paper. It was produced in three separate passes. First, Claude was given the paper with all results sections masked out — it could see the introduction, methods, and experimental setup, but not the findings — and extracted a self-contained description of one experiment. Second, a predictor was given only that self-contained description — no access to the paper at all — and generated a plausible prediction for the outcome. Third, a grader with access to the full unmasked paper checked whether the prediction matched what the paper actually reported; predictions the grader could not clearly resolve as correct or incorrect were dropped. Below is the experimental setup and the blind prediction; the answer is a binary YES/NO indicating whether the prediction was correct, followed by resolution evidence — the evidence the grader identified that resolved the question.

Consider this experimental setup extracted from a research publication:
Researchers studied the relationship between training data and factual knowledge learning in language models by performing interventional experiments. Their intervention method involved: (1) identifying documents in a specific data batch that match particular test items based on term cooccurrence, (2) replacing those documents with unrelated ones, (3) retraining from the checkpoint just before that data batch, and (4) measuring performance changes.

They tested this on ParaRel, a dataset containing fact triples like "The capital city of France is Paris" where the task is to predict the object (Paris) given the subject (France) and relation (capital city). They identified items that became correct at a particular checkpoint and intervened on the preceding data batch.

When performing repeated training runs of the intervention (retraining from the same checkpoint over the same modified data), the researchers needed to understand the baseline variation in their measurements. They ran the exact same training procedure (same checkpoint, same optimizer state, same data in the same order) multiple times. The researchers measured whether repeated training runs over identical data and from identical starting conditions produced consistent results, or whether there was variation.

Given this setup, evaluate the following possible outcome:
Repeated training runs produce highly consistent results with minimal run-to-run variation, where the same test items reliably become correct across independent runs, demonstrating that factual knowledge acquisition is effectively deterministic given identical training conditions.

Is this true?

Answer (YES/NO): NO